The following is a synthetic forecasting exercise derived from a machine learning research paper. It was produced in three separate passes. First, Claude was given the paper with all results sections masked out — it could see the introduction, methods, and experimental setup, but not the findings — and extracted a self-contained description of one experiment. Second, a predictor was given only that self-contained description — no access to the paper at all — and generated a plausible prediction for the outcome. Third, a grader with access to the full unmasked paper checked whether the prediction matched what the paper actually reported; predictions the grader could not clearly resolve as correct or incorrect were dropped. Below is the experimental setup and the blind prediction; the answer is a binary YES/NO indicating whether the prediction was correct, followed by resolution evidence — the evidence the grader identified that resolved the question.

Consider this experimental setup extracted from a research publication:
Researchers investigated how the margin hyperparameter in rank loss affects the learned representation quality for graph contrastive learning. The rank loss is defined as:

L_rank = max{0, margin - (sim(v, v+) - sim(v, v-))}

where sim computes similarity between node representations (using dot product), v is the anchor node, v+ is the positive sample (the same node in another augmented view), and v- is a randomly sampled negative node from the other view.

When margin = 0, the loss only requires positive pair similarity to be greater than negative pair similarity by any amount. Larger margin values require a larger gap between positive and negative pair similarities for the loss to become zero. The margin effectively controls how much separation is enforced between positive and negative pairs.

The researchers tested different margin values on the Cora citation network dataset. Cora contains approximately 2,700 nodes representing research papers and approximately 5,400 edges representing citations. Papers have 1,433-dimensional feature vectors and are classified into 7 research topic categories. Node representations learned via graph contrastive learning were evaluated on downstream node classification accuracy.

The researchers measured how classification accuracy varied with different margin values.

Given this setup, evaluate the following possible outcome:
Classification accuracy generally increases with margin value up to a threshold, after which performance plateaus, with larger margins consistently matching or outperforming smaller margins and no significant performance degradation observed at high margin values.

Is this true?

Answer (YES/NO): NO